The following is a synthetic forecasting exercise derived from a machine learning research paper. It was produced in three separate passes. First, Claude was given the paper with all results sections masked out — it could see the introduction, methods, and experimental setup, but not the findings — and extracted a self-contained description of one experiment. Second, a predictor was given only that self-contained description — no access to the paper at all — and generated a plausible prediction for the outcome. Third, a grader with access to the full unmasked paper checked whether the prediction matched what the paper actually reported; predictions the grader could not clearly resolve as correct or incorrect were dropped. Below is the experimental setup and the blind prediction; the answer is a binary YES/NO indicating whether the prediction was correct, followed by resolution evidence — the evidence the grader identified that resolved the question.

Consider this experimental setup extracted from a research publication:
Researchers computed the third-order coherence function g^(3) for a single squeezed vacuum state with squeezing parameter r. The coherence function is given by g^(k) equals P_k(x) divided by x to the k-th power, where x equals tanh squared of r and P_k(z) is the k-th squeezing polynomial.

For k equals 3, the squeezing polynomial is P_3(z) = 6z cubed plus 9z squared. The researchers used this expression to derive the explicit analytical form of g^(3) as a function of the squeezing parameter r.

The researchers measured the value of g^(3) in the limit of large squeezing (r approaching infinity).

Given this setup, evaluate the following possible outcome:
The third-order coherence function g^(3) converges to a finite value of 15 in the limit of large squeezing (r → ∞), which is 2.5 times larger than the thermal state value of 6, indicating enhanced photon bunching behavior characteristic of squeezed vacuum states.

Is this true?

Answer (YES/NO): YES